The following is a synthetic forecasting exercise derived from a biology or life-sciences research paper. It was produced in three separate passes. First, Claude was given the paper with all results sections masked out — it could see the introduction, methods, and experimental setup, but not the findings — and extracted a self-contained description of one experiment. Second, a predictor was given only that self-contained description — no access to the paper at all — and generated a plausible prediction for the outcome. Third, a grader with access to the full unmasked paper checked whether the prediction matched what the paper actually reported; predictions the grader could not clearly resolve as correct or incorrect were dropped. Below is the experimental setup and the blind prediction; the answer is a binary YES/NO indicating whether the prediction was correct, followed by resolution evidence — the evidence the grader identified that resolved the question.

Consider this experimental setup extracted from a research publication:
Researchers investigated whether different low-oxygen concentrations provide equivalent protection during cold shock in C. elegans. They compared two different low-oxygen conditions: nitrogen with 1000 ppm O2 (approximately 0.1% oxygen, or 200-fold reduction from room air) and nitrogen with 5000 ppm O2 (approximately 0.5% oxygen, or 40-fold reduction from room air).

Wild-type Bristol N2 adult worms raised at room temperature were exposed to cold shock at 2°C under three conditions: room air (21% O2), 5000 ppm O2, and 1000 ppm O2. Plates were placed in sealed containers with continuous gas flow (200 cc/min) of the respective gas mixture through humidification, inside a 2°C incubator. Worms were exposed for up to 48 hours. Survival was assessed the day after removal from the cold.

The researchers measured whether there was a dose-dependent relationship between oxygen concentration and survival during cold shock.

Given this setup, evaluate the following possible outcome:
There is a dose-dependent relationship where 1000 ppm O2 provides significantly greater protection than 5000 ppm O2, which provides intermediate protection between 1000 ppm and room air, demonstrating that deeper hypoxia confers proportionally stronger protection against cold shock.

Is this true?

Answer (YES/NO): NO